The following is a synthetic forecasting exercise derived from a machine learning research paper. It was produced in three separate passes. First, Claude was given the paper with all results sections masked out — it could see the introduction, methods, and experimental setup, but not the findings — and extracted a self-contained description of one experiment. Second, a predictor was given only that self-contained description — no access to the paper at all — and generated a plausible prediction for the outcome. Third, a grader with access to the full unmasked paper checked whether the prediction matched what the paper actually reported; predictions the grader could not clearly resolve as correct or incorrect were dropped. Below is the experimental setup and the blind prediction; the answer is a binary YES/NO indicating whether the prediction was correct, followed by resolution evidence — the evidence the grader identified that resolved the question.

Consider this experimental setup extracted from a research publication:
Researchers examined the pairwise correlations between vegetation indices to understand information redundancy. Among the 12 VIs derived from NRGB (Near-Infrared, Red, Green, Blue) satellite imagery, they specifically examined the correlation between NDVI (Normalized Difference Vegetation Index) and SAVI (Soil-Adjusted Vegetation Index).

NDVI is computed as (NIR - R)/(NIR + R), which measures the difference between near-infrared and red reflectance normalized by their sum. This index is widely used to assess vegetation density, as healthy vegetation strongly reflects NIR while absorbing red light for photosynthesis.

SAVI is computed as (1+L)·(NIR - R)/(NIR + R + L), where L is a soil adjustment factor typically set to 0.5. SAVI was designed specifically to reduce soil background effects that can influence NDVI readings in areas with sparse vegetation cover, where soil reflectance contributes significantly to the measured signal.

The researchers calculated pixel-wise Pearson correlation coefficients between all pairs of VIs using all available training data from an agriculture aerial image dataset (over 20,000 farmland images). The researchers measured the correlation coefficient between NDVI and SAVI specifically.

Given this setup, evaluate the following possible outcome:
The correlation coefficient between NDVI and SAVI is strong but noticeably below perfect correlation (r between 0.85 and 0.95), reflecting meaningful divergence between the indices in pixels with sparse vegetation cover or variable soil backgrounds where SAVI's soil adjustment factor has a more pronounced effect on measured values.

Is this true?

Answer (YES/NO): NO